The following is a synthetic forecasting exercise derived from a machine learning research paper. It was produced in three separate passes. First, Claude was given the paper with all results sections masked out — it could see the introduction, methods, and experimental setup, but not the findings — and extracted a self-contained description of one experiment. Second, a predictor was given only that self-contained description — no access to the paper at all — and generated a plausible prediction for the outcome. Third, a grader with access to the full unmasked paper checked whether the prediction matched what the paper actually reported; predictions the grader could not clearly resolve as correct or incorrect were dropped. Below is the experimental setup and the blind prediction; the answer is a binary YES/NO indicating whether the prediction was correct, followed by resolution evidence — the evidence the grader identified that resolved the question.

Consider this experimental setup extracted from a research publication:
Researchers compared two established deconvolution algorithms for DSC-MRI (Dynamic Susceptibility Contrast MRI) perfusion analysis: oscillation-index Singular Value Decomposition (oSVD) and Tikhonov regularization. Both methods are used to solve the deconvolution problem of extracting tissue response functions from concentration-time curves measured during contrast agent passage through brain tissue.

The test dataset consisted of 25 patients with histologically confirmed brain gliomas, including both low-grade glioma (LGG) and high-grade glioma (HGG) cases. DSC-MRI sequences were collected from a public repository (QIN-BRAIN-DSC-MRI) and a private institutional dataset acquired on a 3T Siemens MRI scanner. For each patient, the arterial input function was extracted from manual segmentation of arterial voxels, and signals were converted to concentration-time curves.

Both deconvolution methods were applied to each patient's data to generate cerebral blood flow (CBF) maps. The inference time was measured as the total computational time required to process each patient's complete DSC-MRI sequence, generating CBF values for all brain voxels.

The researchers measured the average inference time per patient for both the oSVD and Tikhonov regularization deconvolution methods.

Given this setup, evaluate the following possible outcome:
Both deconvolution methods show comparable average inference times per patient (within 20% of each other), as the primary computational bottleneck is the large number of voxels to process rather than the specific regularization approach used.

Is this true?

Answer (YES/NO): NO